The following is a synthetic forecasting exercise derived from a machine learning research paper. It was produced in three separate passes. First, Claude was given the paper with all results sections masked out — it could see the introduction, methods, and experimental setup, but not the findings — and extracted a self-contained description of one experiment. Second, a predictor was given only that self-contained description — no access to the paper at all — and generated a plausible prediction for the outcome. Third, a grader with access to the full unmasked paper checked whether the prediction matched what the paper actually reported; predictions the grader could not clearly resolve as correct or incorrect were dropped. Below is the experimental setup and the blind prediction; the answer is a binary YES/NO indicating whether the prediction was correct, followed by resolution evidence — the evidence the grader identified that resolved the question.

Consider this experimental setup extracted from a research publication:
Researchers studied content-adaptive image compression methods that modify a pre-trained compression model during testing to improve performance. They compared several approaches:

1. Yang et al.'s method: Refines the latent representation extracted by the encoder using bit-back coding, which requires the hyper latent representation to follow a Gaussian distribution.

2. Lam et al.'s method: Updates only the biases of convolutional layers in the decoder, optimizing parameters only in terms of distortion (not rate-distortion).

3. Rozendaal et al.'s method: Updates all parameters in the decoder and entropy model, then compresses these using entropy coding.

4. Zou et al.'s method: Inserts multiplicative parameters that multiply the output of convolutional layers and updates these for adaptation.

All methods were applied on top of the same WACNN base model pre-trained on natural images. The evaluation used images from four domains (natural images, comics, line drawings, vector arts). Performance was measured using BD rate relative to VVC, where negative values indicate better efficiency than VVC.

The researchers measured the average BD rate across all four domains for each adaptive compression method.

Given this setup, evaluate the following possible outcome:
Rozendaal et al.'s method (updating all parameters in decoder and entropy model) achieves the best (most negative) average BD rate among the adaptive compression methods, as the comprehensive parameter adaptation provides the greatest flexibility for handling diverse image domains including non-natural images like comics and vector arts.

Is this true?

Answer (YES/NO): NO